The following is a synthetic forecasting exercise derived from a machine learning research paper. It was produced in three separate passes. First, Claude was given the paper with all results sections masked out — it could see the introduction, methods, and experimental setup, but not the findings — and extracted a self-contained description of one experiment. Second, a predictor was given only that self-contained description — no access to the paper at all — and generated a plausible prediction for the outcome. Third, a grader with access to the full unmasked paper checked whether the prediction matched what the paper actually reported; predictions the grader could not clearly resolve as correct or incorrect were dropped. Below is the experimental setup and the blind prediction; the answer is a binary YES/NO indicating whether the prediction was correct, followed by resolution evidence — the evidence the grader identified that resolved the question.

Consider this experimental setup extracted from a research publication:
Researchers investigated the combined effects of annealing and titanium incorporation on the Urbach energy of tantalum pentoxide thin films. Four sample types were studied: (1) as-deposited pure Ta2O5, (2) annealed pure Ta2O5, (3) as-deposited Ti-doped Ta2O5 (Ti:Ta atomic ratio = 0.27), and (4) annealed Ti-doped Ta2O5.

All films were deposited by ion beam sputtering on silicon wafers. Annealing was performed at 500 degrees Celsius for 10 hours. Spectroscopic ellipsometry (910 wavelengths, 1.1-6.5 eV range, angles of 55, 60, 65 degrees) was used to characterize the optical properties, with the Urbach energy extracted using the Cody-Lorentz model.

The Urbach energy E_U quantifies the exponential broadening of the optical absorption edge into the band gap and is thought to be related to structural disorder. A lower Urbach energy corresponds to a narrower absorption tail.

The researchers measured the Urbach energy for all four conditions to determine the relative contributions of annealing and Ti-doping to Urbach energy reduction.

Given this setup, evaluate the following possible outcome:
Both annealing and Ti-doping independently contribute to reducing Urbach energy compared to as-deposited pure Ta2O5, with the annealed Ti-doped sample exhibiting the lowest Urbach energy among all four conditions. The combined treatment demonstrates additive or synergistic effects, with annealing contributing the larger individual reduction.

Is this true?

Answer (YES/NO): YES